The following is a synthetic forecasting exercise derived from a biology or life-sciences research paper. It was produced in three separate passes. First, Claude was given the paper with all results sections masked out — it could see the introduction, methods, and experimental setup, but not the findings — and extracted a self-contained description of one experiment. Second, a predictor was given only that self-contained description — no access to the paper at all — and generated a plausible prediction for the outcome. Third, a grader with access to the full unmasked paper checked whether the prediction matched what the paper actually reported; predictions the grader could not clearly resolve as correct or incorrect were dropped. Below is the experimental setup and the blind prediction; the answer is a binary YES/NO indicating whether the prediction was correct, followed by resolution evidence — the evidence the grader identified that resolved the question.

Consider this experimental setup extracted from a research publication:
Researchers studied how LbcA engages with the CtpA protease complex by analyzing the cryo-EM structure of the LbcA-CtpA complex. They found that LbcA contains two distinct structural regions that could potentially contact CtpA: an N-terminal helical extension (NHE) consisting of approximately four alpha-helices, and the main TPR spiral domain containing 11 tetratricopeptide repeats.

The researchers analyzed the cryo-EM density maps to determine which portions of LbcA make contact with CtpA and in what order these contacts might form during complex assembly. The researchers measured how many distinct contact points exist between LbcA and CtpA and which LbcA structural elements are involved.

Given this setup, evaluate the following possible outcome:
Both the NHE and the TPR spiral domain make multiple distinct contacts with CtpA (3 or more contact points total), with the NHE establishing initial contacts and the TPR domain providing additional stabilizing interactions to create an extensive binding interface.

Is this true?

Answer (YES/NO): NO